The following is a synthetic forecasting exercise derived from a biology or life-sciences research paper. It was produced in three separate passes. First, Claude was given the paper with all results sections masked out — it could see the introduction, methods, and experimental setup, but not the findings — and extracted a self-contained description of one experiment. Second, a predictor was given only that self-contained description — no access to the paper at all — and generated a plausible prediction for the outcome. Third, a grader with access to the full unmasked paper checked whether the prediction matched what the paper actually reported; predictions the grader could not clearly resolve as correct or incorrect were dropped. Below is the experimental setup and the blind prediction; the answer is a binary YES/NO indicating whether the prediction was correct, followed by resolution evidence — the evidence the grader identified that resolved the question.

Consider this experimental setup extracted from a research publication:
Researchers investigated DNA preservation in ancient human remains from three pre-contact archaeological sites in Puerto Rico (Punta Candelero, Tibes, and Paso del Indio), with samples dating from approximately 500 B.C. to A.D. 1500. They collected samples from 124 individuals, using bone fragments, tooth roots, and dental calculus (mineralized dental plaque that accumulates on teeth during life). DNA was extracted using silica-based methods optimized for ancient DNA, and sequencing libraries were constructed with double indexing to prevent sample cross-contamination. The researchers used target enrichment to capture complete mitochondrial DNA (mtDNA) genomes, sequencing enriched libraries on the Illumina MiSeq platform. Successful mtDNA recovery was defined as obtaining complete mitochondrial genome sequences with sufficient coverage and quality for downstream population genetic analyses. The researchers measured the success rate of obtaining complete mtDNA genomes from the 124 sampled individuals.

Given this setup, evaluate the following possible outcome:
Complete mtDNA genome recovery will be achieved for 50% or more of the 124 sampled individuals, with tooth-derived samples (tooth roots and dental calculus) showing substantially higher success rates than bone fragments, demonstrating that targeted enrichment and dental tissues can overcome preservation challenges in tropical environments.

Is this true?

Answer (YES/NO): NO